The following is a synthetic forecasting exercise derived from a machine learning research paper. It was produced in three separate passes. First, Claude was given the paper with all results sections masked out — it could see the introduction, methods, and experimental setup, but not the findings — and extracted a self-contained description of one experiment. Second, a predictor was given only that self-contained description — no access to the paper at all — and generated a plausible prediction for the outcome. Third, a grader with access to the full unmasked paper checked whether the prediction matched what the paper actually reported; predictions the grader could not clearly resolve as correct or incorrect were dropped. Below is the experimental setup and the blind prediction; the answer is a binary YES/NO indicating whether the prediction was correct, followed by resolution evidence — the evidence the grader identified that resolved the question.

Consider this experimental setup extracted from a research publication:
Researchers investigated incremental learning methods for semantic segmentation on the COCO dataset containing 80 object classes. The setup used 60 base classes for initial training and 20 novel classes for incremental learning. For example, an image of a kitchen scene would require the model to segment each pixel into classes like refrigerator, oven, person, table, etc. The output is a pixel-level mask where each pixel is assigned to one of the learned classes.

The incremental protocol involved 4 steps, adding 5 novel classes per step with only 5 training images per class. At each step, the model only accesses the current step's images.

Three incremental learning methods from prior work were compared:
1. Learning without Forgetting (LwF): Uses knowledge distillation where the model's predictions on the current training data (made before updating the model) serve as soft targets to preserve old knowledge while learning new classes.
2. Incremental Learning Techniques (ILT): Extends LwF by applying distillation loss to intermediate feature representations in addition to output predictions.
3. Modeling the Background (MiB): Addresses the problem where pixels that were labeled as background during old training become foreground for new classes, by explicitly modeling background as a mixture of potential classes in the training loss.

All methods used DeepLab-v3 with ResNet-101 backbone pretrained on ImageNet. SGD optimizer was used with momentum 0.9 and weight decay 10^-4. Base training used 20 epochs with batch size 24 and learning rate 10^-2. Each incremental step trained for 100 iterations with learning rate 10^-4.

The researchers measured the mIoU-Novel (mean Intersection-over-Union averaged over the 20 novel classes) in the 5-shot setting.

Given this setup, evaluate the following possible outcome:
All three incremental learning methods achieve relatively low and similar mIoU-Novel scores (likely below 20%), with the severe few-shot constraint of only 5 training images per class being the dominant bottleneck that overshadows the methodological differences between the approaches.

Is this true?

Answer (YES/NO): NO